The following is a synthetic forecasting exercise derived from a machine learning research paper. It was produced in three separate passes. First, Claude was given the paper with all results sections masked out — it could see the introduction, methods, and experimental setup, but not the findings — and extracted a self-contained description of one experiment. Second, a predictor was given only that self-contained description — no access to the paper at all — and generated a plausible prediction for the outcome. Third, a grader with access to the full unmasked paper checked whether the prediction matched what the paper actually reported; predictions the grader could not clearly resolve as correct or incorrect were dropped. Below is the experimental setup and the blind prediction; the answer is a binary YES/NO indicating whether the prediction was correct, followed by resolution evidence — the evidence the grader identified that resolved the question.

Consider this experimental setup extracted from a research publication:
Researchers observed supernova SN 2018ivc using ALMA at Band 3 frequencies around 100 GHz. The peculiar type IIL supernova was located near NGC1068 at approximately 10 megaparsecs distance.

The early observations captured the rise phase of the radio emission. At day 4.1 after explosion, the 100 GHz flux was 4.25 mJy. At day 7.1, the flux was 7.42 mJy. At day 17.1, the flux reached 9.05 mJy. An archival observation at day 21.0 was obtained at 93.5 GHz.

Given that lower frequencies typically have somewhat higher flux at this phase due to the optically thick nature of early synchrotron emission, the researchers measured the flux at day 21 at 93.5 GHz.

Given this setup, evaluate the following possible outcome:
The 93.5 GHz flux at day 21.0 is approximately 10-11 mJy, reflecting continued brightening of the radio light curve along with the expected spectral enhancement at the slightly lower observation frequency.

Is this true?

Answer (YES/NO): NO